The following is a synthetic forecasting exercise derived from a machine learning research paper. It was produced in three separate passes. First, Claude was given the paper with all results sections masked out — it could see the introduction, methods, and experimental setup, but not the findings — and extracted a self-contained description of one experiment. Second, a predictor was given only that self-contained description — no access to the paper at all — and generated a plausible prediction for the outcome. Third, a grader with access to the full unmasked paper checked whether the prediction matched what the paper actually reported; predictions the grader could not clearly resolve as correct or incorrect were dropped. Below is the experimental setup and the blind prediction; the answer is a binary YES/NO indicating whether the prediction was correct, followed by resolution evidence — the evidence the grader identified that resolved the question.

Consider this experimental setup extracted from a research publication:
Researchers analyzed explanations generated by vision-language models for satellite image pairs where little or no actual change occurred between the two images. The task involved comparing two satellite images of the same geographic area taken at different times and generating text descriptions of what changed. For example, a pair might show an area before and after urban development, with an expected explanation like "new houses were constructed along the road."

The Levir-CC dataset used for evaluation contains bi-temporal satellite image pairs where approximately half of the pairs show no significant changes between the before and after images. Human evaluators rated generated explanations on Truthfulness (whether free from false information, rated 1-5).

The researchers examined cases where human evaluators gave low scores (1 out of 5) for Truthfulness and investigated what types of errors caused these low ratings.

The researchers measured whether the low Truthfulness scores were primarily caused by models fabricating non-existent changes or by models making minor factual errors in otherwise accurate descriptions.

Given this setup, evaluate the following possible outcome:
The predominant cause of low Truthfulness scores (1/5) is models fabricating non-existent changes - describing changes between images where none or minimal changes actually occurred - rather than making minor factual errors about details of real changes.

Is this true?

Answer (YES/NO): YES